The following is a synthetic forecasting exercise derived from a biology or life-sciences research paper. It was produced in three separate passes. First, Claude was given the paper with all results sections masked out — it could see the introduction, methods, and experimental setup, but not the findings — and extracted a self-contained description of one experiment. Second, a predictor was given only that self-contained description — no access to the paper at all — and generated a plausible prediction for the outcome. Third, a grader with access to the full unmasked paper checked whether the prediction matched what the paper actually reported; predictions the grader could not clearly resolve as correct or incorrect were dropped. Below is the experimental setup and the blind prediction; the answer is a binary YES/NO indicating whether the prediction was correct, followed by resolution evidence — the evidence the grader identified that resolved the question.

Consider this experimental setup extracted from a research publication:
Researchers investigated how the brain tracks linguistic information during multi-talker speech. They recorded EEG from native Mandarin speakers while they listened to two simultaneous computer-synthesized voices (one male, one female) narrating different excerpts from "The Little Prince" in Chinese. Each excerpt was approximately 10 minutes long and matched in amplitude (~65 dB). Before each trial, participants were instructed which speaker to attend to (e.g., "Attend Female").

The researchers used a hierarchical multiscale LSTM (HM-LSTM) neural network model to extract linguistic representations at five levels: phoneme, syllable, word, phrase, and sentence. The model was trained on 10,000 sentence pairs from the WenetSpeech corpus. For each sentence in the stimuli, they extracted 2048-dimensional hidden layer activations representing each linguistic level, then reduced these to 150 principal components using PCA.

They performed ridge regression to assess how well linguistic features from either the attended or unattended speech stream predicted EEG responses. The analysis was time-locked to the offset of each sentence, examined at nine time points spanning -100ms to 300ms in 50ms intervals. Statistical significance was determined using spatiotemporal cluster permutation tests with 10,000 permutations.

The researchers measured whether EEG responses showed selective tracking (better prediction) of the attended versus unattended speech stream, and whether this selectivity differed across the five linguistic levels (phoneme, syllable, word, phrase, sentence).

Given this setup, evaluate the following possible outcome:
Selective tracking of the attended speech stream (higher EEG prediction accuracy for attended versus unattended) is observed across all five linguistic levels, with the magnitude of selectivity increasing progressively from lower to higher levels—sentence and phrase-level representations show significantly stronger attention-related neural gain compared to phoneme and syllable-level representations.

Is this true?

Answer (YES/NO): NO